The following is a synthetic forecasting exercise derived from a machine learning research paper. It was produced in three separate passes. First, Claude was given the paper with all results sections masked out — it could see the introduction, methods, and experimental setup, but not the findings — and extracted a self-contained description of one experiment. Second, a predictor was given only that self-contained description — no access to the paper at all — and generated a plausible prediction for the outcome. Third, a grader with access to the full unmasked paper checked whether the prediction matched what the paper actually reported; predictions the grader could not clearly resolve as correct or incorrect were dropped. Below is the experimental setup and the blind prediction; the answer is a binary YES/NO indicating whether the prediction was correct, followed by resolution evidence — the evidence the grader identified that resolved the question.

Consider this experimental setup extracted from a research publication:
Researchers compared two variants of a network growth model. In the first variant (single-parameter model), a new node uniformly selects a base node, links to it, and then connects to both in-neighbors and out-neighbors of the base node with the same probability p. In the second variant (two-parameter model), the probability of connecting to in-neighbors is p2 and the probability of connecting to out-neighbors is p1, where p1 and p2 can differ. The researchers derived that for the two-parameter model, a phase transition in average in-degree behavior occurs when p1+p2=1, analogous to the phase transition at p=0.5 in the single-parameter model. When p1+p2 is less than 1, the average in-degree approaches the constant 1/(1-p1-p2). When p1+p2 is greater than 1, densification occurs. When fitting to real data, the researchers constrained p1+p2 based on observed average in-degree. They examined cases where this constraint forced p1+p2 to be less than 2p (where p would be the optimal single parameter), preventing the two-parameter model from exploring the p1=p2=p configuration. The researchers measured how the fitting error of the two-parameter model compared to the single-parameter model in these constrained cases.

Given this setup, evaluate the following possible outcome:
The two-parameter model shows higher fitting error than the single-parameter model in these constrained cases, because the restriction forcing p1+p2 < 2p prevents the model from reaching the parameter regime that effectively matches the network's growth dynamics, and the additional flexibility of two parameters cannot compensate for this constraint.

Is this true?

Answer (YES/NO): YES